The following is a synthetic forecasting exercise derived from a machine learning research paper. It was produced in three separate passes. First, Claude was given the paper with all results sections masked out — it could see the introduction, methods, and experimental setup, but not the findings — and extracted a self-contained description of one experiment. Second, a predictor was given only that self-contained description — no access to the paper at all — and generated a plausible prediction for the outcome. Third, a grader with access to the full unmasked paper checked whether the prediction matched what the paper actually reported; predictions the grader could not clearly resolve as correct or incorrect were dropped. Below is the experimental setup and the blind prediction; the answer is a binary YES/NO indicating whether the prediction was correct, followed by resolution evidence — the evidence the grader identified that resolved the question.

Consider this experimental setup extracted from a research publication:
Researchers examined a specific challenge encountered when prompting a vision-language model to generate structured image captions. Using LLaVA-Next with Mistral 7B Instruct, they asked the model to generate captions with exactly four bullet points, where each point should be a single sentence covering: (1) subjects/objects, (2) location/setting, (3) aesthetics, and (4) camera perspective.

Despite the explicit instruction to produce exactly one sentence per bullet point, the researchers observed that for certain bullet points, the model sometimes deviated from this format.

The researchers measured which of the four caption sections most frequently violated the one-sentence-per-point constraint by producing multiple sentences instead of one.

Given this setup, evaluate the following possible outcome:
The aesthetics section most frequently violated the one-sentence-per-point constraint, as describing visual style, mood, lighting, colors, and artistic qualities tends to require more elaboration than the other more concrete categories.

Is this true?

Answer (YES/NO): NO